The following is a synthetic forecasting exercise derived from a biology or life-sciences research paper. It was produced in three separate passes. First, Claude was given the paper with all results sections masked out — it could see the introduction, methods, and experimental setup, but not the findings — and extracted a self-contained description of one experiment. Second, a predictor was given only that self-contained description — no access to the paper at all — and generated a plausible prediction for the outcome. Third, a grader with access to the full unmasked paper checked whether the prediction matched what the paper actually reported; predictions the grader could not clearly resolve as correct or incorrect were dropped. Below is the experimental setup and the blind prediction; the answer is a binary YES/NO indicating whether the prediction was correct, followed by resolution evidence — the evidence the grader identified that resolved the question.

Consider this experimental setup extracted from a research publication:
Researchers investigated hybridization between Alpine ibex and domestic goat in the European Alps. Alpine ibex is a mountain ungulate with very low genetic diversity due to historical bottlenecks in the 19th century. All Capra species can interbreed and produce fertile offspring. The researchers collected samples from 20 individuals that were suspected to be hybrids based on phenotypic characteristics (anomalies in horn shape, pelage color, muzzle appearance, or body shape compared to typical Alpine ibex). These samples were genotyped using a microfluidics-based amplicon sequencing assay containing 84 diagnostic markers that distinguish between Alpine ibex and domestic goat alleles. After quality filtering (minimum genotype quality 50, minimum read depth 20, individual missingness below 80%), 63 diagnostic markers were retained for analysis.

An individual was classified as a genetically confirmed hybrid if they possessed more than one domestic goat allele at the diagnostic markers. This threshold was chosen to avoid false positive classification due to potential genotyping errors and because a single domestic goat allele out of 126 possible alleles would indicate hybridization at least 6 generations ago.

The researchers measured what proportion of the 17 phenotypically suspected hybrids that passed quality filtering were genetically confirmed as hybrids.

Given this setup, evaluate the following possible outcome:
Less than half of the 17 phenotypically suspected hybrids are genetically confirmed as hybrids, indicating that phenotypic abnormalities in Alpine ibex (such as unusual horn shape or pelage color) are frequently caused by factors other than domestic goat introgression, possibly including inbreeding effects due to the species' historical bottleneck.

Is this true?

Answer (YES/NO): NO